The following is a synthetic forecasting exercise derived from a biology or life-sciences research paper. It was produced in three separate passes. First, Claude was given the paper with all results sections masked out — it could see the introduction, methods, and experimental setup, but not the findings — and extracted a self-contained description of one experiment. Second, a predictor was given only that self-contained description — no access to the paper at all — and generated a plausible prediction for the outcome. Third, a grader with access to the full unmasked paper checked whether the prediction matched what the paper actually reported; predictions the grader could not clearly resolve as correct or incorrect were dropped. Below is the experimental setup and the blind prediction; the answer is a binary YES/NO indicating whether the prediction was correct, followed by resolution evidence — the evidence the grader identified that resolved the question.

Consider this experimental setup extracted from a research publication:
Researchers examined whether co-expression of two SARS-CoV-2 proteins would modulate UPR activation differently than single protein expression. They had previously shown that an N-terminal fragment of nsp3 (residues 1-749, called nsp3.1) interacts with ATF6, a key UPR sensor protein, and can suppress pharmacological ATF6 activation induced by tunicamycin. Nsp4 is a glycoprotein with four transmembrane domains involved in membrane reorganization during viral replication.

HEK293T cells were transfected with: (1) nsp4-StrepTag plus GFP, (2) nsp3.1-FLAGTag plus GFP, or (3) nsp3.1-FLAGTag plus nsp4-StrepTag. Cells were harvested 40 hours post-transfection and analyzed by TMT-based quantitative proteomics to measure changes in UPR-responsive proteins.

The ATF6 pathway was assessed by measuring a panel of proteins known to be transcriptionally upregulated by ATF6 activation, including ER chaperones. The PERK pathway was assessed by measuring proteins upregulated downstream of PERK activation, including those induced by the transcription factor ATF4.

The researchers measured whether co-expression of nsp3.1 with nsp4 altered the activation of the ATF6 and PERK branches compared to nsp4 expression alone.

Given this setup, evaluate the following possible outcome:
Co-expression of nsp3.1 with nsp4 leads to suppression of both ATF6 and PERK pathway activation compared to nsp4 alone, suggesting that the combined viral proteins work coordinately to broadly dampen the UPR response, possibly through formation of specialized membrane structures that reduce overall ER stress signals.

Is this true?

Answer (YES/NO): NO